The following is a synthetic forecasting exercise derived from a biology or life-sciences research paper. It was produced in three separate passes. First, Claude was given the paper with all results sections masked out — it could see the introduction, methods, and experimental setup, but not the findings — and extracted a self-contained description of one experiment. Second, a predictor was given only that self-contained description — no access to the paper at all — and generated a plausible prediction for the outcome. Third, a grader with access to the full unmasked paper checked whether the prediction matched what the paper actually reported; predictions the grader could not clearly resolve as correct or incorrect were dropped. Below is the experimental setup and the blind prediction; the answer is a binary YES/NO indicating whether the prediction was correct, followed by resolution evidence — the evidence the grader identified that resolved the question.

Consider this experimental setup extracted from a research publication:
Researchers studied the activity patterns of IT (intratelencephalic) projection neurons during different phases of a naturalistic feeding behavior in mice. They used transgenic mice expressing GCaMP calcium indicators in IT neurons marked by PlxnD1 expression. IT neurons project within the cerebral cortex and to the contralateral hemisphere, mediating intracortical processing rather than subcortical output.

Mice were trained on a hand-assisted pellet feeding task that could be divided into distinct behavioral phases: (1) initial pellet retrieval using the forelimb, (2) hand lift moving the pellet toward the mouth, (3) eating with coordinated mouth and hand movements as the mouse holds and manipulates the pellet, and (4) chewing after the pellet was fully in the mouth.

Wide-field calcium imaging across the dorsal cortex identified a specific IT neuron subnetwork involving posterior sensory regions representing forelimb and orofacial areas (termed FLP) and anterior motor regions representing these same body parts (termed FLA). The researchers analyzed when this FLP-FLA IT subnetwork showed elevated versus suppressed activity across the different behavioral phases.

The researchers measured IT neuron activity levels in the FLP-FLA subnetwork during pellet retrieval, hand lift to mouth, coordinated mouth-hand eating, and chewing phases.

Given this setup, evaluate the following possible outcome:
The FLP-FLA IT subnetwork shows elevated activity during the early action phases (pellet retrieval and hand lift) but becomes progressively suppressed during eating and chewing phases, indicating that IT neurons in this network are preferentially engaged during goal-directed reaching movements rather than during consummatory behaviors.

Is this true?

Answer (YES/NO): NO